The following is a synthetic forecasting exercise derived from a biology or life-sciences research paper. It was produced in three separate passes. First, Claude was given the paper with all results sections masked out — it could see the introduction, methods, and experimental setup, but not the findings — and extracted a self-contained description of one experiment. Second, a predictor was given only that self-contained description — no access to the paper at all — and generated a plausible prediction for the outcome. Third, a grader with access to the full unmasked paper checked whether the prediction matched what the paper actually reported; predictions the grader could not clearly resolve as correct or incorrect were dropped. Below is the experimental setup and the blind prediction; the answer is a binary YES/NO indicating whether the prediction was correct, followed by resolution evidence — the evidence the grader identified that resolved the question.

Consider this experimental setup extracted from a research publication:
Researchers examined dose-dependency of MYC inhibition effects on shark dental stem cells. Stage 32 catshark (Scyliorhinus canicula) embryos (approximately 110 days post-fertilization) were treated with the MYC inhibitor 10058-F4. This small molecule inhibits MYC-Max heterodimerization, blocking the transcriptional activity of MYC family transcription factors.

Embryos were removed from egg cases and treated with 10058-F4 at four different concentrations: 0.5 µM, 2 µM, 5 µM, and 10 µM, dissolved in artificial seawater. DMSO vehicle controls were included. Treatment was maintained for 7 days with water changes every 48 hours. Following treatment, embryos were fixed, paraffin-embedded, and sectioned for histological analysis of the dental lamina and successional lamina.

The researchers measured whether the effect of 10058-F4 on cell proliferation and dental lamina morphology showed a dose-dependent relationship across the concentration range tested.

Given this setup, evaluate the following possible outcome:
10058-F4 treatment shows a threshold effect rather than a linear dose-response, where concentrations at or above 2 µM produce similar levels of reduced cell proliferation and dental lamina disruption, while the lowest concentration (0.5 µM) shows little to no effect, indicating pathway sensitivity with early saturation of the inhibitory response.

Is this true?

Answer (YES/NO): NO